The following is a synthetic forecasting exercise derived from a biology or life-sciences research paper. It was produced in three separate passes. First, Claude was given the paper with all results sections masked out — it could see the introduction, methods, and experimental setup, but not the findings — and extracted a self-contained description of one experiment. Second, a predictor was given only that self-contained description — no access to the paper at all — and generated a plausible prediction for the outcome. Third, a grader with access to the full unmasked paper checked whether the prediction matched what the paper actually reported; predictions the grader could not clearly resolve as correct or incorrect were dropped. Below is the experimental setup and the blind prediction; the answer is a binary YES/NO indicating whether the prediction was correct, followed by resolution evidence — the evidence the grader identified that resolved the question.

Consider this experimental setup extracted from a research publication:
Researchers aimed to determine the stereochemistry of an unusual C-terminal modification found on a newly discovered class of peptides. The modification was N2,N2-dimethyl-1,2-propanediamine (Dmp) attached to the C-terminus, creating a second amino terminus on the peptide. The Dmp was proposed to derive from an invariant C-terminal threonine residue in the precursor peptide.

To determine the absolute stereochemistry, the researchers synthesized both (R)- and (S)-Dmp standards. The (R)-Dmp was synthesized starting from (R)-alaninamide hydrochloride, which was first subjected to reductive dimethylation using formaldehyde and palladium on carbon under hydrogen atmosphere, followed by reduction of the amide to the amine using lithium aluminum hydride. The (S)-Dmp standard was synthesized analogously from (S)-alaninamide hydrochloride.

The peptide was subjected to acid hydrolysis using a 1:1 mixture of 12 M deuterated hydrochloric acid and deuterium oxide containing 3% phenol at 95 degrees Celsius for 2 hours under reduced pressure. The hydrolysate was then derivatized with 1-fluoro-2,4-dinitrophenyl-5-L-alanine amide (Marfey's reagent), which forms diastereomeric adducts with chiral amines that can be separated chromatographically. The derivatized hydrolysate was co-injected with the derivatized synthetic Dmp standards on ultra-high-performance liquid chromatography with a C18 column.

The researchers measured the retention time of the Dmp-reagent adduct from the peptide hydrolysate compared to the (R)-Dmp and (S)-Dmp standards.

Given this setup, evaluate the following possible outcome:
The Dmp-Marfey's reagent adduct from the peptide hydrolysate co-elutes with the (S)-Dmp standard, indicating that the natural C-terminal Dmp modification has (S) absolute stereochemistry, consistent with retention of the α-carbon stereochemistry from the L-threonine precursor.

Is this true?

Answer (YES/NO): YES